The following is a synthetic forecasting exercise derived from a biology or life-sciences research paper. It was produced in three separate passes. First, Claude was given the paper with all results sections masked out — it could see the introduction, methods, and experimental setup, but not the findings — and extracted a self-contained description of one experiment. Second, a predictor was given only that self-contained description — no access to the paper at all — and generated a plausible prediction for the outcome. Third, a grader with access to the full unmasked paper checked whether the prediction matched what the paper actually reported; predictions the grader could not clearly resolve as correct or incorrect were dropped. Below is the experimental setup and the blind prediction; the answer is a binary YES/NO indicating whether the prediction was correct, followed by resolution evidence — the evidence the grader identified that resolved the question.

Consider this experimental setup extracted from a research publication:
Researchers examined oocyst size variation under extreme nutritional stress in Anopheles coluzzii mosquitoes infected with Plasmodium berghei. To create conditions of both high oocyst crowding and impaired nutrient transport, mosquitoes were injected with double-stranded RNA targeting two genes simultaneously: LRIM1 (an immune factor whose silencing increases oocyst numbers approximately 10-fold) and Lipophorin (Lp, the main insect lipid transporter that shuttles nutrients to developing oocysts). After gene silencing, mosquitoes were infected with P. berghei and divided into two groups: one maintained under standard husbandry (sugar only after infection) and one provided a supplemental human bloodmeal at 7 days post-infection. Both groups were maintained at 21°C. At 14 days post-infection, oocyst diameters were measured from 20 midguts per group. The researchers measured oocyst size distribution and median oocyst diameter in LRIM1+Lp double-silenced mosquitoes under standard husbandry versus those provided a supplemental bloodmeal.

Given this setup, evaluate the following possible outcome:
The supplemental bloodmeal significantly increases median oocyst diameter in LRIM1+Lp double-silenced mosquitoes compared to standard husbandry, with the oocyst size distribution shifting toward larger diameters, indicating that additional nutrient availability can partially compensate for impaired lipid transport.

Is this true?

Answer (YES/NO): YES